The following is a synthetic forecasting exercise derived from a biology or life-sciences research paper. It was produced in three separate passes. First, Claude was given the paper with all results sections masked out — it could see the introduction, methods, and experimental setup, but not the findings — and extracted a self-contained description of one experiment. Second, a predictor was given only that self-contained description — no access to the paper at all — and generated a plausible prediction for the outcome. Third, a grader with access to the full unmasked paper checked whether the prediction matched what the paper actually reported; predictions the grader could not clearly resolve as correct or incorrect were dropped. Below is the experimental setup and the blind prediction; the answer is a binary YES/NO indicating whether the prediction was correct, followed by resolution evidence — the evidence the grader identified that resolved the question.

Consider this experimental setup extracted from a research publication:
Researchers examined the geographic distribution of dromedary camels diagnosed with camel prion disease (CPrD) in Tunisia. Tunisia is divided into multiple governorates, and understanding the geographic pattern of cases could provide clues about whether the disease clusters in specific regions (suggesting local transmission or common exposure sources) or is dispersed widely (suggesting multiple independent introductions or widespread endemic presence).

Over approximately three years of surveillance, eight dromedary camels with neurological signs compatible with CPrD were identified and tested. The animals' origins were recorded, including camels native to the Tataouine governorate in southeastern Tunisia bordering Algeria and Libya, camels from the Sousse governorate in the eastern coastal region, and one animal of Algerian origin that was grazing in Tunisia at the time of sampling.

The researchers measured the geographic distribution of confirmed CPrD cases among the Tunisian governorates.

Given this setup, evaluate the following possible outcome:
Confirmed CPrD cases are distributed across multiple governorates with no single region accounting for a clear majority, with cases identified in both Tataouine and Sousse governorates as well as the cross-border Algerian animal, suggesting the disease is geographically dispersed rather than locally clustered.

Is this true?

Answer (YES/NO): NO